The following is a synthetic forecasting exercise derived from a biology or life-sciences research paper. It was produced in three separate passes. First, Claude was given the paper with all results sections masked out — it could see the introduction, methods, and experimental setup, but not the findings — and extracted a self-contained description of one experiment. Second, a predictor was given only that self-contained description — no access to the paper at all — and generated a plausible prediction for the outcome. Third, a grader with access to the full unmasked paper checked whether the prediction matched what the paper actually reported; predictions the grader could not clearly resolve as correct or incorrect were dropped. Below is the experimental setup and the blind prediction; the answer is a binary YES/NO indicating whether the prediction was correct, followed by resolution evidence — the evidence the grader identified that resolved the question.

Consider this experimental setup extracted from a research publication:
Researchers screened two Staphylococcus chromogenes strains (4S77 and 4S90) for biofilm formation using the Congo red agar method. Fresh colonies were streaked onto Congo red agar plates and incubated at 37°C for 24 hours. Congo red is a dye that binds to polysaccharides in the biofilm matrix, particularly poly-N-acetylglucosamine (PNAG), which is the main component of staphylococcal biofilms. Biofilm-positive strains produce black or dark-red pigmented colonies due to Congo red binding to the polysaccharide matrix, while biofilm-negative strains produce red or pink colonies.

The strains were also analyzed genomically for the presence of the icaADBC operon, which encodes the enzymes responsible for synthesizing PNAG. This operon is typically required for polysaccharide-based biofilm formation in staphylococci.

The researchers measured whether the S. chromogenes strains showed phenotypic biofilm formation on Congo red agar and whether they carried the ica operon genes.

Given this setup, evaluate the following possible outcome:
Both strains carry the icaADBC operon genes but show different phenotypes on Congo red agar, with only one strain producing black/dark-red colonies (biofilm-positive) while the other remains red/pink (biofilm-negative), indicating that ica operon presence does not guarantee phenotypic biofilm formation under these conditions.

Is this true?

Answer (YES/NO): NO